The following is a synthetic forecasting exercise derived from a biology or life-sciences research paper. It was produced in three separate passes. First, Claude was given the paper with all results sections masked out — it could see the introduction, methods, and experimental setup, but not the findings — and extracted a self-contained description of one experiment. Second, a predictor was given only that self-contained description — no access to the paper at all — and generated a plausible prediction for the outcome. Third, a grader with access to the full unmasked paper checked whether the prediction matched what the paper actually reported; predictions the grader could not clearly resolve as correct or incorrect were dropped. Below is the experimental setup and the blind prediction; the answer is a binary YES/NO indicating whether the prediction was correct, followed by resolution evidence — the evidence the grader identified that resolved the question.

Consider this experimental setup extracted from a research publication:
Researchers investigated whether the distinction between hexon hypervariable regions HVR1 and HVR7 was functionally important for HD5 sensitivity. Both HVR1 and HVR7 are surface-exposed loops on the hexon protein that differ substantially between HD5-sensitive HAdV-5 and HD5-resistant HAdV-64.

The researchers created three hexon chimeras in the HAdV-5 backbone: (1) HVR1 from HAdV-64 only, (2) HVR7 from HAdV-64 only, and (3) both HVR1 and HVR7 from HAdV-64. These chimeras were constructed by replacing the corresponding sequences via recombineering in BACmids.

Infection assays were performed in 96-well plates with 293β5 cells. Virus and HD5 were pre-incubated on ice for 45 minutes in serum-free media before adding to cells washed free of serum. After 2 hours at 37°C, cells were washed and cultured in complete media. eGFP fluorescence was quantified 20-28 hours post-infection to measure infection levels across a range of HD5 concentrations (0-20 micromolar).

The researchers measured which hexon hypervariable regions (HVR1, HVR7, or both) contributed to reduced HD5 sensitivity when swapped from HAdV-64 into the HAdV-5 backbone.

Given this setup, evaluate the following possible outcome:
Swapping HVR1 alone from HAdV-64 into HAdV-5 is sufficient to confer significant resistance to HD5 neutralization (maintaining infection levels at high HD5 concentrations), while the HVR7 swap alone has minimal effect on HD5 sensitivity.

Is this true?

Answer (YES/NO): YES